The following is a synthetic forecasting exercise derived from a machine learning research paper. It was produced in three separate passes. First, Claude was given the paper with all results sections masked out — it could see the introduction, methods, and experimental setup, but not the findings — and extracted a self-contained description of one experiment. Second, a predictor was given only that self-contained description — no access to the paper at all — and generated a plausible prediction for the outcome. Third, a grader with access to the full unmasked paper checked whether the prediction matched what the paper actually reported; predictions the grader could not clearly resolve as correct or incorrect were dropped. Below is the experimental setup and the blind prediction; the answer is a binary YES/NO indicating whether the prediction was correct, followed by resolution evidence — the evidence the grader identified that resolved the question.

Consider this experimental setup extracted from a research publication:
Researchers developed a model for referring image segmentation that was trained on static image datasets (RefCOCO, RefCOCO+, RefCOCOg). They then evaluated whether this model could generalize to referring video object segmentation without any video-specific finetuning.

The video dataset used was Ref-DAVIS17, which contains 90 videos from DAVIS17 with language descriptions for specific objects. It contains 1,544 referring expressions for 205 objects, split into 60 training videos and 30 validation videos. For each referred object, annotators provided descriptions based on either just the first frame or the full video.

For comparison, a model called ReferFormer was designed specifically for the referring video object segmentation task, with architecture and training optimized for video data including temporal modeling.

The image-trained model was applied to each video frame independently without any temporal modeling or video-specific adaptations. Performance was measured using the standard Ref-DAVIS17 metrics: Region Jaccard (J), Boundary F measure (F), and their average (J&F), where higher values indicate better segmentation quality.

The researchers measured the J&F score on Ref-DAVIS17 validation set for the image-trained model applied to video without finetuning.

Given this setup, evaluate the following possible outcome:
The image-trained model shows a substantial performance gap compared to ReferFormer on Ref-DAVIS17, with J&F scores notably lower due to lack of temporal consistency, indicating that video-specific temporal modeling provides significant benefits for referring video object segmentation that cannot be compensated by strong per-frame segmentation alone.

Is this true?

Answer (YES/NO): NO